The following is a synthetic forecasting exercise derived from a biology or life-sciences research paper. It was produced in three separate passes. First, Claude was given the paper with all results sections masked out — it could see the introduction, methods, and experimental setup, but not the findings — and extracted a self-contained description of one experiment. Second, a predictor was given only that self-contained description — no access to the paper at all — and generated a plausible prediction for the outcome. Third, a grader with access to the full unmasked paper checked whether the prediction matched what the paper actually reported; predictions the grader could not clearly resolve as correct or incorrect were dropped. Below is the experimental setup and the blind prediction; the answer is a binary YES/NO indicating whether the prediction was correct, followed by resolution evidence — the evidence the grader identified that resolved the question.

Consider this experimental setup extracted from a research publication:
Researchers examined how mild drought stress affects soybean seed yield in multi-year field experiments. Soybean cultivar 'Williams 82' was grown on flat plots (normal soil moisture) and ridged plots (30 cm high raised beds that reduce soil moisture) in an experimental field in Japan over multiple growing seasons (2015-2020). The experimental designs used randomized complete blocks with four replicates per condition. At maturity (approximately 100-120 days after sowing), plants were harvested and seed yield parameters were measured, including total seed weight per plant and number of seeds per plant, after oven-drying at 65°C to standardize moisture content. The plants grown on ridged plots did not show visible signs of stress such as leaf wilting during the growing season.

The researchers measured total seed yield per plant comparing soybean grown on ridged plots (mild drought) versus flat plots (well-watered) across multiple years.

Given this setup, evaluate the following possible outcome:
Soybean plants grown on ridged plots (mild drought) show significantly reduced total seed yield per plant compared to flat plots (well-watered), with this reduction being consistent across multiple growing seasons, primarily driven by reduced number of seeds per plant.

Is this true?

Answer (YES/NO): NO